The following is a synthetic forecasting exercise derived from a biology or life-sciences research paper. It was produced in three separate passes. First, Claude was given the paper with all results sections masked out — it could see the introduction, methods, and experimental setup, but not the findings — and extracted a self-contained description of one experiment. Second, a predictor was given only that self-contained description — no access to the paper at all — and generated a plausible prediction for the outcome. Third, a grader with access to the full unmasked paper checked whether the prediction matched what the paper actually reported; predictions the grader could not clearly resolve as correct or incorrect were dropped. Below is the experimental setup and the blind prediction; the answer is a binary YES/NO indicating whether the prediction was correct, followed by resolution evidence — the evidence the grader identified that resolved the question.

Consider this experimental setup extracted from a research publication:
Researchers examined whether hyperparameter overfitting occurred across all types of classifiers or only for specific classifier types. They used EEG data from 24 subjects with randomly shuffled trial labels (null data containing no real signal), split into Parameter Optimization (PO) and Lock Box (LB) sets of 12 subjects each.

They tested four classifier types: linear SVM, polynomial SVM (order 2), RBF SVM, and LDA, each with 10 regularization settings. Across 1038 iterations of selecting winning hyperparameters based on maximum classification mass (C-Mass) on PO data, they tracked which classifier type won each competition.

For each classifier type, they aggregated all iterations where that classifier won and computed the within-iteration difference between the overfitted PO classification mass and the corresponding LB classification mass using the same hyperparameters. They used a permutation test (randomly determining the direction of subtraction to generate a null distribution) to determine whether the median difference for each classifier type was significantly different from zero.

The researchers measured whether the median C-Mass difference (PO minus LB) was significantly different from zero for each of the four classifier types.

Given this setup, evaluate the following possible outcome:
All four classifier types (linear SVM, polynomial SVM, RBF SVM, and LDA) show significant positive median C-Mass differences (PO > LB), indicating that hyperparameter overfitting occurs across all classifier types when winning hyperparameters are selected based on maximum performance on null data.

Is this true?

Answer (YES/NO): YES